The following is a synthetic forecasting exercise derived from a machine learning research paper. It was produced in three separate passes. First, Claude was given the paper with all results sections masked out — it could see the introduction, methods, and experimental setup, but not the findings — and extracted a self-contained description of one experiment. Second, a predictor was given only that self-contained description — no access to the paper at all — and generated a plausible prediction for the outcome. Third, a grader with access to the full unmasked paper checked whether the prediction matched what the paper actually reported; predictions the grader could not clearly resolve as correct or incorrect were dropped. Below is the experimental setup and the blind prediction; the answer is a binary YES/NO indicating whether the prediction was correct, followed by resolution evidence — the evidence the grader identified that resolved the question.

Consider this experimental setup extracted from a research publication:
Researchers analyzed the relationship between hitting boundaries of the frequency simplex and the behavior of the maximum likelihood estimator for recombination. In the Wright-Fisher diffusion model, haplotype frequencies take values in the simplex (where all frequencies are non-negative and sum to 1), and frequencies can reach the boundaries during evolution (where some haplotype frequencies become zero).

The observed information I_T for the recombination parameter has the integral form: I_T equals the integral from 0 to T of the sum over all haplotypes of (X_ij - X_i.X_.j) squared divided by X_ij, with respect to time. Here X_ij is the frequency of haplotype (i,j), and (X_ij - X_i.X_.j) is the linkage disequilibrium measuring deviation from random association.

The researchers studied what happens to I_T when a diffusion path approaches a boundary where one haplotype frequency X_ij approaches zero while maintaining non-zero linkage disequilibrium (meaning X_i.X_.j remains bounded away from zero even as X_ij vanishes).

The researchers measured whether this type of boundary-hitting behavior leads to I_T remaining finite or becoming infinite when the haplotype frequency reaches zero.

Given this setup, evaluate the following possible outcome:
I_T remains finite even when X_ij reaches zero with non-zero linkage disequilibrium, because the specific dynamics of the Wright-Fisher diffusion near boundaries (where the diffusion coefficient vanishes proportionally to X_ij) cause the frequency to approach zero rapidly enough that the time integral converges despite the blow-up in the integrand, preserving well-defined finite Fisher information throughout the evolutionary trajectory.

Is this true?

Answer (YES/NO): NO